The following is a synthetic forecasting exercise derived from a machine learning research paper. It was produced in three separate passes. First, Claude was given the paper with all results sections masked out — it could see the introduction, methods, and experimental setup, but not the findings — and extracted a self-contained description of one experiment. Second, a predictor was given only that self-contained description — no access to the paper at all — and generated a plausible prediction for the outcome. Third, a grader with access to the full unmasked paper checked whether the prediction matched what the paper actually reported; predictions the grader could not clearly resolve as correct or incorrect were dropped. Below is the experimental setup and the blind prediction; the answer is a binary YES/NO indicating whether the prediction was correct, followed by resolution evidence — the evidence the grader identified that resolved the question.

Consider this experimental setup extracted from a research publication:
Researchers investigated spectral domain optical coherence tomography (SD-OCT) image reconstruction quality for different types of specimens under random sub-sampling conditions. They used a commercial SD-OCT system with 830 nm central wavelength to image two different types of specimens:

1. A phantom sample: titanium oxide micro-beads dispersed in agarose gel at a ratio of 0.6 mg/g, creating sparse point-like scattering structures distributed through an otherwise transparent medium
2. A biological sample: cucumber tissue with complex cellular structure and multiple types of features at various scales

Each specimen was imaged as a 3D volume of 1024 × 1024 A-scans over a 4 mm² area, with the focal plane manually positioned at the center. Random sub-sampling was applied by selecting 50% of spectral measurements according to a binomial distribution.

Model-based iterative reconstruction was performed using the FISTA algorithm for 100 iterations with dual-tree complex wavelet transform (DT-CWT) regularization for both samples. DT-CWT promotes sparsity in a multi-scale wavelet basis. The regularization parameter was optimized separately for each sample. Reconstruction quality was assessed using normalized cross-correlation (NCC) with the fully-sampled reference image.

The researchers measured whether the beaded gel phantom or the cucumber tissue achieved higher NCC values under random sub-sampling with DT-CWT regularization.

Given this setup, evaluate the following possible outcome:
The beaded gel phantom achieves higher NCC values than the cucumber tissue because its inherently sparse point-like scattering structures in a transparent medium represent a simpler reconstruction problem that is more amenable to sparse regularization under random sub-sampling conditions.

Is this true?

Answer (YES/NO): YES